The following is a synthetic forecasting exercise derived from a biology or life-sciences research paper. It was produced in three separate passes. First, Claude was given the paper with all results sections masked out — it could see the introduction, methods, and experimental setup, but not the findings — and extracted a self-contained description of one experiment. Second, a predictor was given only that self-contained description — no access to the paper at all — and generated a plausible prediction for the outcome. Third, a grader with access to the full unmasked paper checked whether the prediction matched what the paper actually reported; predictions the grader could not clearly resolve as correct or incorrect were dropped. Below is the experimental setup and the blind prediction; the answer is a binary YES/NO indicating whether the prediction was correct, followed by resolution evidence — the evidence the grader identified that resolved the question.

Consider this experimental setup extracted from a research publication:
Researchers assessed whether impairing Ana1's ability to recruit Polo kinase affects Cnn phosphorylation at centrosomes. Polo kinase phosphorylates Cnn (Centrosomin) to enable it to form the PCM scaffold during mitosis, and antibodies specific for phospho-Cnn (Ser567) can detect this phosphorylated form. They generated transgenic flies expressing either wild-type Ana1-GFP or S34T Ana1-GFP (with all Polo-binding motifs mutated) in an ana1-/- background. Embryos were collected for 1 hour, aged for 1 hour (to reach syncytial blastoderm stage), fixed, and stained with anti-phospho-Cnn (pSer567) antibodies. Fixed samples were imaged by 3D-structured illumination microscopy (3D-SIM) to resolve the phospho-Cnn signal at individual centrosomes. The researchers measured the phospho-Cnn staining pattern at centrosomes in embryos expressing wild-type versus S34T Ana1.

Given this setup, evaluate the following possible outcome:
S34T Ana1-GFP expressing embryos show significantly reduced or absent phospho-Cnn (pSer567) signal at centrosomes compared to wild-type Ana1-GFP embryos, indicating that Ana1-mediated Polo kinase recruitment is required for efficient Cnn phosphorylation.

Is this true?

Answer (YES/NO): YES